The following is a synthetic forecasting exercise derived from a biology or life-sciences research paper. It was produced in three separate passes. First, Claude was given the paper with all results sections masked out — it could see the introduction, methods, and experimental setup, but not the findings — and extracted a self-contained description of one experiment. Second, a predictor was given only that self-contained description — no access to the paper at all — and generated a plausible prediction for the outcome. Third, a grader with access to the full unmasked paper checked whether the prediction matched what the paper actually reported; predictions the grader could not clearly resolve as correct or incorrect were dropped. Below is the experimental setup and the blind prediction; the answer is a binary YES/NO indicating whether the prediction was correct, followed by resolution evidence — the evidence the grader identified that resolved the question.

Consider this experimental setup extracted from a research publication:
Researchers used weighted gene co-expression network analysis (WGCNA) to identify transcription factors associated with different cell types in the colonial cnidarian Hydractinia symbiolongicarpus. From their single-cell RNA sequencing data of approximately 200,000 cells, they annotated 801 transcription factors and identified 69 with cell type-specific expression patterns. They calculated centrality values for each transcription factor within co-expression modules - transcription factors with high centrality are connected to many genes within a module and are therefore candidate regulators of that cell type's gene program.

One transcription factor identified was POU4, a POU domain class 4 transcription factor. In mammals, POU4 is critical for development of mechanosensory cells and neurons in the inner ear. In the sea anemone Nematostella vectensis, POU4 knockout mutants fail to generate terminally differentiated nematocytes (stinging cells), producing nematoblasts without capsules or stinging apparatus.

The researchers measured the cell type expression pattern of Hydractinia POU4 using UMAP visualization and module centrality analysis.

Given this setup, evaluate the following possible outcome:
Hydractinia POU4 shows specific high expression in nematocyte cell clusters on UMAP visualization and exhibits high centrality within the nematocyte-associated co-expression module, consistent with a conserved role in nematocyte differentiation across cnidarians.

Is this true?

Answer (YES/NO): NO